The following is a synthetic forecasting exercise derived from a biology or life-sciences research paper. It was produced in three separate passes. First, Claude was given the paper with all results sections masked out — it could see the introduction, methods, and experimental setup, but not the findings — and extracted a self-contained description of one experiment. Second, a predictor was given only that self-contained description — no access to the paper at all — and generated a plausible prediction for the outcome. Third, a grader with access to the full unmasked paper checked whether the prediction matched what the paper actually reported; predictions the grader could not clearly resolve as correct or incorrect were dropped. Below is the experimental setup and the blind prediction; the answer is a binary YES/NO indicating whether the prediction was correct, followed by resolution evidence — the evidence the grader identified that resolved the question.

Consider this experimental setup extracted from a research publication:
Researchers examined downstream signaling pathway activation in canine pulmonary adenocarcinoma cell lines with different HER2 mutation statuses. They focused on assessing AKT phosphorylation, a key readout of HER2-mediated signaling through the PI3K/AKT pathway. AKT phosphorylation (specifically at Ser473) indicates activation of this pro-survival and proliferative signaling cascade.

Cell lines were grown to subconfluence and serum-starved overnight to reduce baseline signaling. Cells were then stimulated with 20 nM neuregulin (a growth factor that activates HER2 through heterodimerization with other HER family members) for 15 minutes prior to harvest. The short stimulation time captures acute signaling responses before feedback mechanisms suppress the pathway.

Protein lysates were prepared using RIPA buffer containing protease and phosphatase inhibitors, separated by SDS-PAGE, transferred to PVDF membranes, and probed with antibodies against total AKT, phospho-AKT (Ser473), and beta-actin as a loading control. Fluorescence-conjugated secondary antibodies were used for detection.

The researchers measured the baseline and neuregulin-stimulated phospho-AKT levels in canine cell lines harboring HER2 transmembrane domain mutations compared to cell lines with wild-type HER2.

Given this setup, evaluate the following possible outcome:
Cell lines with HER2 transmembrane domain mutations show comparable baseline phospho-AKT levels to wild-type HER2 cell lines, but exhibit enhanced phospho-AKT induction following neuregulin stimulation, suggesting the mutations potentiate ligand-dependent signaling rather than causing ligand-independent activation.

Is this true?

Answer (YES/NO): NO